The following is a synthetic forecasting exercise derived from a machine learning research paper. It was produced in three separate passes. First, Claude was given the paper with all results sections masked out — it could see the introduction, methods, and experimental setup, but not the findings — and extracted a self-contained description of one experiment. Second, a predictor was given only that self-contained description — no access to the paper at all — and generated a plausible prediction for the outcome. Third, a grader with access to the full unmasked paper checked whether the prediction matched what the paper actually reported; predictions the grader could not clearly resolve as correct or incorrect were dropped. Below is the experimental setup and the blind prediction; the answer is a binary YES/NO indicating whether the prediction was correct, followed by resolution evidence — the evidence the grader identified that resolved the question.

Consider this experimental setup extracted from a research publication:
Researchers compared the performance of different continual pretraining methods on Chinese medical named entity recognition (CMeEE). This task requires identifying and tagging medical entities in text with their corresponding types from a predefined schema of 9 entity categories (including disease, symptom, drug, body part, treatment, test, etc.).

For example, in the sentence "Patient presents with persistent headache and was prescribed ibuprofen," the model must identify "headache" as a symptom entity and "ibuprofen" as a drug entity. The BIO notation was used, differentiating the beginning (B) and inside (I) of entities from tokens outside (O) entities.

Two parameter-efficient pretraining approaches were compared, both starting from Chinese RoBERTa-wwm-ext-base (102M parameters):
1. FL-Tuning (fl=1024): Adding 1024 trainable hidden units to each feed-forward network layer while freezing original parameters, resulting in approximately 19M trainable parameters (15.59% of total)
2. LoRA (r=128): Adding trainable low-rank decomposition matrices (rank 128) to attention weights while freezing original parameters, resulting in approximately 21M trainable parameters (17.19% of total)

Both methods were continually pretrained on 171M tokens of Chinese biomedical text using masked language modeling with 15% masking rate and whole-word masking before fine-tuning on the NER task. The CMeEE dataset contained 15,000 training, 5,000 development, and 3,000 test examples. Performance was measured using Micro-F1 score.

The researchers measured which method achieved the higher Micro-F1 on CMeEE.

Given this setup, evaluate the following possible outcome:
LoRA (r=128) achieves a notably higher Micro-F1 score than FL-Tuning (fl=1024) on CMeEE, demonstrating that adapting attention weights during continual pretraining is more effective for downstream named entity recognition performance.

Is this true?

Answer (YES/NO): NO